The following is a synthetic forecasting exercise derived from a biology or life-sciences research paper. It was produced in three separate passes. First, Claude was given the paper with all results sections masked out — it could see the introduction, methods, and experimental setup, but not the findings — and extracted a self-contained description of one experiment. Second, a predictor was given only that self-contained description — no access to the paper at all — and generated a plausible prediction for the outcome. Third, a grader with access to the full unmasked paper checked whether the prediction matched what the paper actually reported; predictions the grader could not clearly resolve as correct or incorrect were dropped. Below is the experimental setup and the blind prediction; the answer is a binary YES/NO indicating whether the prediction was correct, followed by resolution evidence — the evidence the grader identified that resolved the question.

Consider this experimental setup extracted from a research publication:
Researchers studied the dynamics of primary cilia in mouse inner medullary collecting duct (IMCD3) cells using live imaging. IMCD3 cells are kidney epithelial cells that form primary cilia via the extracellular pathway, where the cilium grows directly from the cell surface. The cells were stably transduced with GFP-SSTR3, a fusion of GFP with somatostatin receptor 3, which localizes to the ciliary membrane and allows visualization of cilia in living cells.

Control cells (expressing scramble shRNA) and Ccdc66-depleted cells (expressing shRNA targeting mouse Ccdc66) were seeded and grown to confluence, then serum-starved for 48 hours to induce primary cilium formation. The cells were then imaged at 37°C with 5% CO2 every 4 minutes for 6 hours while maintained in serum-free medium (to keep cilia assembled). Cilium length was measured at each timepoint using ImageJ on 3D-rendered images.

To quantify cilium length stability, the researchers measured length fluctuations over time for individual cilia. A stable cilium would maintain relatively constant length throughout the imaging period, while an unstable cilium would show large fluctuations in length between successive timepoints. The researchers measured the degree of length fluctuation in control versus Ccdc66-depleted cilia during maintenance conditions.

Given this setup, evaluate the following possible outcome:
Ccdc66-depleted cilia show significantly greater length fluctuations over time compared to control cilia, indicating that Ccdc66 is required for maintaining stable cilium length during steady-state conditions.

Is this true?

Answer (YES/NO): YES